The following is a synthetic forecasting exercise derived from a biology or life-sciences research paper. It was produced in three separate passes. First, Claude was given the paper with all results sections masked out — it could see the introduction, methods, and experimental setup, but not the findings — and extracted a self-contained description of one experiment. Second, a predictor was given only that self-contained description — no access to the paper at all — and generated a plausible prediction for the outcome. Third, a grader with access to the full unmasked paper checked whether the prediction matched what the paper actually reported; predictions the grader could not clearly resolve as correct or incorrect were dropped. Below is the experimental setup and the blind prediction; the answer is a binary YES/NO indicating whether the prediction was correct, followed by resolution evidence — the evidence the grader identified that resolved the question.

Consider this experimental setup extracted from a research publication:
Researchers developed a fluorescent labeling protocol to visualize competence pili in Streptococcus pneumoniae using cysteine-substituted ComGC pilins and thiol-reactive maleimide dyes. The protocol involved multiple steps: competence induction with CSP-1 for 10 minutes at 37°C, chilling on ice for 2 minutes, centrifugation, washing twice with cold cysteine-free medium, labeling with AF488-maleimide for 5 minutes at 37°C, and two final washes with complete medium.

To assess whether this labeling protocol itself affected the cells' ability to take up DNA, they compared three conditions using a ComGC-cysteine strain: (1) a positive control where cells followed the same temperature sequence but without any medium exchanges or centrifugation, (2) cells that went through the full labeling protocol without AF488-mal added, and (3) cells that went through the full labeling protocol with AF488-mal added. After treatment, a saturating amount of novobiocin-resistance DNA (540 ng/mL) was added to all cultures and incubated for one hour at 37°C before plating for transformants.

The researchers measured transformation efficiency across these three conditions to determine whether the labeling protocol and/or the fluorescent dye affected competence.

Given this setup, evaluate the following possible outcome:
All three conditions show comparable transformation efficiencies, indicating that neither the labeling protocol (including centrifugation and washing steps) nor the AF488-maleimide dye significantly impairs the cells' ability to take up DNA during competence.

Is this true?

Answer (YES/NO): NO